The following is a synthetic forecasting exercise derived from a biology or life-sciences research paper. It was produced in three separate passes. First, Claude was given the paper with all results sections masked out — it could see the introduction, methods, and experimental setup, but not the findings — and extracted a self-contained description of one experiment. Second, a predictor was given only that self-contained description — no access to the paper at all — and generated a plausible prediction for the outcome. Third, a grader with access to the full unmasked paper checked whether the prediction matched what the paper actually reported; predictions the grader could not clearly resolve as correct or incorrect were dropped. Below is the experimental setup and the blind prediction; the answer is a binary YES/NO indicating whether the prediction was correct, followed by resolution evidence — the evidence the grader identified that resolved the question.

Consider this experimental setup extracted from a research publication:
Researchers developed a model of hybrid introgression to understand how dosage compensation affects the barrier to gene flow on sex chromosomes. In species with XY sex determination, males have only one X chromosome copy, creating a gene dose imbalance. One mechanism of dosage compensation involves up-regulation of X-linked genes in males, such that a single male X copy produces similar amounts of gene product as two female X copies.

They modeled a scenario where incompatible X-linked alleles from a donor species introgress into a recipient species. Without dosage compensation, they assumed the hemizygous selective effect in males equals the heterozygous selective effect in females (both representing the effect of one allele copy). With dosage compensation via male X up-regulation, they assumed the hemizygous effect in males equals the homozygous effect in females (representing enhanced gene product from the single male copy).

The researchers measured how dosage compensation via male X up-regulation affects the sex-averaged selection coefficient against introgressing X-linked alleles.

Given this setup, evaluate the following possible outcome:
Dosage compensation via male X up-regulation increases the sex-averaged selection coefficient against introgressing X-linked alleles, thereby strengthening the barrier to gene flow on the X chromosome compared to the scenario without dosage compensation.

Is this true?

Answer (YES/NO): YES